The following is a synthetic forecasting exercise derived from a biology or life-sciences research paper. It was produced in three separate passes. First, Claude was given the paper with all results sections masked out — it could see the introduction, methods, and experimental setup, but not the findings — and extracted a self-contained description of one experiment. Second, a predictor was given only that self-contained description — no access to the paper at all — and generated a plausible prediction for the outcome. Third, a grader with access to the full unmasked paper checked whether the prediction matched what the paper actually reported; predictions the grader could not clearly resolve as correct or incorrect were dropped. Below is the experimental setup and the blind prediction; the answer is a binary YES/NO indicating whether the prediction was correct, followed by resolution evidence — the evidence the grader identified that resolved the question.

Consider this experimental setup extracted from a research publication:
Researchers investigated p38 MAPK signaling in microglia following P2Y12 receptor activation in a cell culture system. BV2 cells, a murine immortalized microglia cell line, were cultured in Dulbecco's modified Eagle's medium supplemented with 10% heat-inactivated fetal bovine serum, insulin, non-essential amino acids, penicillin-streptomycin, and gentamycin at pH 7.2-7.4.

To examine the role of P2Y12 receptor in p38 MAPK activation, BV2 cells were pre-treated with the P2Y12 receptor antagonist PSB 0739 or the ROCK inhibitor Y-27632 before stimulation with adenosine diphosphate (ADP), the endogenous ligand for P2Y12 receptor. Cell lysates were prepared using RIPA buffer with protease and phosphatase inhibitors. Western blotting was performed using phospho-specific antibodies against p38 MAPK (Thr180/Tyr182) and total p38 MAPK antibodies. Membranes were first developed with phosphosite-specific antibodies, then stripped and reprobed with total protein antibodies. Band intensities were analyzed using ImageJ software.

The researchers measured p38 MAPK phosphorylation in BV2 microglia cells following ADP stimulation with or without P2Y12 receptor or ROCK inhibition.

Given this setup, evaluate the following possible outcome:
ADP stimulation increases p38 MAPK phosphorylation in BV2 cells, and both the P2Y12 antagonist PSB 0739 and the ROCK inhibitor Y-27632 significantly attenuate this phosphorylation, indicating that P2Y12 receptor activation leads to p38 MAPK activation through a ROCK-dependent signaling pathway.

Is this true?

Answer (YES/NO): YES